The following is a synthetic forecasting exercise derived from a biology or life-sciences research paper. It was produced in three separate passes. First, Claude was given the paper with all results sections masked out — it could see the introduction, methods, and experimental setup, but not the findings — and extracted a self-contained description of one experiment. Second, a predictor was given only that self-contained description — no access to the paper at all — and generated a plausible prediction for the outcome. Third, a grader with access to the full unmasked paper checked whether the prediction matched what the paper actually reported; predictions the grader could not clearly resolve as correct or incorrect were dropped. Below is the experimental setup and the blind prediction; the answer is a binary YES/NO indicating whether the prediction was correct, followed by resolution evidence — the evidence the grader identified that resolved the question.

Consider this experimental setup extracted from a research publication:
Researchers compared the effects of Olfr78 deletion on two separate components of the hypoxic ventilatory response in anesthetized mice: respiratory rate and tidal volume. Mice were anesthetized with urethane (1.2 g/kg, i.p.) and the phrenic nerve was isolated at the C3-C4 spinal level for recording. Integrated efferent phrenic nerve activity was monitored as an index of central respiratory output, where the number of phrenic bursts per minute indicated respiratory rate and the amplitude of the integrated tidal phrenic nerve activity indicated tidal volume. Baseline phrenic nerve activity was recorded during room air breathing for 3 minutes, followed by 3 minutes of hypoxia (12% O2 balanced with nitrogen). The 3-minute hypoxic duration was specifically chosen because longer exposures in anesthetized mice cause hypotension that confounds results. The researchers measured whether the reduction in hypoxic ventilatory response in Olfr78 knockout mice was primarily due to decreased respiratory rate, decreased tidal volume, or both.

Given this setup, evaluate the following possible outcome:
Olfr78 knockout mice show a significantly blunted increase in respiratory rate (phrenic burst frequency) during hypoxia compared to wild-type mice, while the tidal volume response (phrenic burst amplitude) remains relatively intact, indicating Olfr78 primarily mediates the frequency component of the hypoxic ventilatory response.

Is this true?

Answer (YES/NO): NO